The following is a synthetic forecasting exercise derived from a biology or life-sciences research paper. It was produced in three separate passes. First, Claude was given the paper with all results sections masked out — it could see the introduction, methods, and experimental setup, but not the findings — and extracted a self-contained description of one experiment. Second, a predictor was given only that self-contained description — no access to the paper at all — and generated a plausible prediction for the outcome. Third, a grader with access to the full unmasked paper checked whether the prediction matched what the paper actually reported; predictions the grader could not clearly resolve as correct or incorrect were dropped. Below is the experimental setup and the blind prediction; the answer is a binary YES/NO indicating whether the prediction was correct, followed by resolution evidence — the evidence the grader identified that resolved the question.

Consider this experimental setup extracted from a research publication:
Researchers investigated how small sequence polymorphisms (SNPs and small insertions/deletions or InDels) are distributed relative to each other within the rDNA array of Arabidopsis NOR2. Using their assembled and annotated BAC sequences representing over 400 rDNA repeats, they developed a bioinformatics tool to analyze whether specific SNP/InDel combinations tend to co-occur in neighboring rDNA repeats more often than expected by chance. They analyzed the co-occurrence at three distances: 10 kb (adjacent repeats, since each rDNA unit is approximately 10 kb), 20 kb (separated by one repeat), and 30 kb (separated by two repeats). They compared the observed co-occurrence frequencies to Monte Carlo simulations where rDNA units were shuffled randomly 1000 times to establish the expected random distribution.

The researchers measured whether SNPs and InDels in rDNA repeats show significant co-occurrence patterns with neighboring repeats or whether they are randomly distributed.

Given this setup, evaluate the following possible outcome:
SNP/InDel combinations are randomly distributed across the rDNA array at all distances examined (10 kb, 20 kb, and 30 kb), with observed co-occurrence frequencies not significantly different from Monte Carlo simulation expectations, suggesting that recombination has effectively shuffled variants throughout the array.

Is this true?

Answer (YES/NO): NO